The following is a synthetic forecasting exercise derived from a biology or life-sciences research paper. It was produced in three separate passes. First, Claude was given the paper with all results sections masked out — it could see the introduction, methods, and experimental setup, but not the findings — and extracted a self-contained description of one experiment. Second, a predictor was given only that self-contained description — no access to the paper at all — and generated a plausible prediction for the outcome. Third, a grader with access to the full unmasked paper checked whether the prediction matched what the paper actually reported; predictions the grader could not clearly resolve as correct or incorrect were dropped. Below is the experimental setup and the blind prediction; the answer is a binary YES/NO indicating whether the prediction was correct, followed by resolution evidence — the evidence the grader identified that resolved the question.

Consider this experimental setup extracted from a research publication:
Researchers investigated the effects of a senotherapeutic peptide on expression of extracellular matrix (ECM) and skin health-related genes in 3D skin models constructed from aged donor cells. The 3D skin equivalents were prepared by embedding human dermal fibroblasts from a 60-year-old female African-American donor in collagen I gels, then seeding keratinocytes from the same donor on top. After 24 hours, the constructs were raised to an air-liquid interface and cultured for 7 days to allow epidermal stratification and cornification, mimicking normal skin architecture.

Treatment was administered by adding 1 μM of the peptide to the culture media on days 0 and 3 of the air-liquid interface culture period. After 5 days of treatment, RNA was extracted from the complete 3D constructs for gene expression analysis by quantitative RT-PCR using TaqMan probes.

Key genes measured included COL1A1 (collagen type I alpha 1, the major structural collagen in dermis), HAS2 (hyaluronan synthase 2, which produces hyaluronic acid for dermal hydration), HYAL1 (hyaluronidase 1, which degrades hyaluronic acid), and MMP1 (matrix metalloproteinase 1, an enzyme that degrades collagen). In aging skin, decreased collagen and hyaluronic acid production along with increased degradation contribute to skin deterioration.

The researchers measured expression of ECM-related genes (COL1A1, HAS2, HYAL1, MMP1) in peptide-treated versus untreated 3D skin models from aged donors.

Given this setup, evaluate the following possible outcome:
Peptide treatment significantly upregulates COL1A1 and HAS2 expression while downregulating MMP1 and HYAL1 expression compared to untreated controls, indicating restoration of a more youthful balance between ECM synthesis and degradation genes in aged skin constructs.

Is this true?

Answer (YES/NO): NO